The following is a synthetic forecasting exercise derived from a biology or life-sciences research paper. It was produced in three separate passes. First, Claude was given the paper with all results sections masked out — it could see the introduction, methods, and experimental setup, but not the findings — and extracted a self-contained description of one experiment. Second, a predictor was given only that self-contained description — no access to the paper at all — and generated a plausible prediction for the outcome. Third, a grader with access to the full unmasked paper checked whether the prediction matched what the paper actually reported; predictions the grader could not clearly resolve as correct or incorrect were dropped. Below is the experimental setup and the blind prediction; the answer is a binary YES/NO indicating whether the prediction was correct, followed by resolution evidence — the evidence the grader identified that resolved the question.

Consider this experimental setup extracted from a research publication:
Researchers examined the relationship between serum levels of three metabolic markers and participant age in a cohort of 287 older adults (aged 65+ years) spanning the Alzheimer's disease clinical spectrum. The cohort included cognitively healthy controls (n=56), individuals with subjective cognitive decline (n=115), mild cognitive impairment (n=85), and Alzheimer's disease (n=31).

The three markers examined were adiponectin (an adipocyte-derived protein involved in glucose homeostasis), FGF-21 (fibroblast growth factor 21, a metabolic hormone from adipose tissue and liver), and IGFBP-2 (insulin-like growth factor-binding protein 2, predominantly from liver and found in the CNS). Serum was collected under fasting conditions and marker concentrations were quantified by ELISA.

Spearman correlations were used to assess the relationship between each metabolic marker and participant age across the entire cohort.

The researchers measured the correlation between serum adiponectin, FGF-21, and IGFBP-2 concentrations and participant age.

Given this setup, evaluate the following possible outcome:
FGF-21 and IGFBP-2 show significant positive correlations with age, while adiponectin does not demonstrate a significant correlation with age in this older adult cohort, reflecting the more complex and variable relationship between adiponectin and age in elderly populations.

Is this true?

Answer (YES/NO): YES